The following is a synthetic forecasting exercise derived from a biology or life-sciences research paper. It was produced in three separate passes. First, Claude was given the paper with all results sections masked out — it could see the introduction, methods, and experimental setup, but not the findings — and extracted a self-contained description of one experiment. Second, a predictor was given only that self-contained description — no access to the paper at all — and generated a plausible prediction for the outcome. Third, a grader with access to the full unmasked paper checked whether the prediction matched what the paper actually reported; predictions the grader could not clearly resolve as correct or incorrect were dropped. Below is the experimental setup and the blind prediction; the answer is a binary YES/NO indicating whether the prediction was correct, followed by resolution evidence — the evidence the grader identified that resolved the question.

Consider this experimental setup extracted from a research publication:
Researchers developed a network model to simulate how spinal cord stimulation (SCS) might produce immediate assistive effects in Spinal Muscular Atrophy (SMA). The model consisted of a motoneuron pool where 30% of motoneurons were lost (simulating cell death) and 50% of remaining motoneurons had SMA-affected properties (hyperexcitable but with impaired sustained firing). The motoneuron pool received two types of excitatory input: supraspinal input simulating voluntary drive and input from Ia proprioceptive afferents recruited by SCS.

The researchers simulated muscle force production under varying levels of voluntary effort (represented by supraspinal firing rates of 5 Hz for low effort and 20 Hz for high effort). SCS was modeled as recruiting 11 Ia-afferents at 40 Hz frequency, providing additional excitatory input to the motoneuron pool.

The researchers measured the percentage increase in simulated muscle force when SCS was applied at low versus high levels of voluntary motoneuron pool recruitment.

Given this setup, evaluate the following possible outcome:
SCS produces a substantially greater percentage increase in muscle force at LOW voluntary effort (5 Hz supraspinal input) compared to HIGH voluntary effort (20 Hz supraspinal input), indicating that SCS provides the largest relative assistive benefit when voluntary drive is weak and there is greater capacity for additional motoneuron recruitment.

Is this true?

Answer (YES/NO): YES